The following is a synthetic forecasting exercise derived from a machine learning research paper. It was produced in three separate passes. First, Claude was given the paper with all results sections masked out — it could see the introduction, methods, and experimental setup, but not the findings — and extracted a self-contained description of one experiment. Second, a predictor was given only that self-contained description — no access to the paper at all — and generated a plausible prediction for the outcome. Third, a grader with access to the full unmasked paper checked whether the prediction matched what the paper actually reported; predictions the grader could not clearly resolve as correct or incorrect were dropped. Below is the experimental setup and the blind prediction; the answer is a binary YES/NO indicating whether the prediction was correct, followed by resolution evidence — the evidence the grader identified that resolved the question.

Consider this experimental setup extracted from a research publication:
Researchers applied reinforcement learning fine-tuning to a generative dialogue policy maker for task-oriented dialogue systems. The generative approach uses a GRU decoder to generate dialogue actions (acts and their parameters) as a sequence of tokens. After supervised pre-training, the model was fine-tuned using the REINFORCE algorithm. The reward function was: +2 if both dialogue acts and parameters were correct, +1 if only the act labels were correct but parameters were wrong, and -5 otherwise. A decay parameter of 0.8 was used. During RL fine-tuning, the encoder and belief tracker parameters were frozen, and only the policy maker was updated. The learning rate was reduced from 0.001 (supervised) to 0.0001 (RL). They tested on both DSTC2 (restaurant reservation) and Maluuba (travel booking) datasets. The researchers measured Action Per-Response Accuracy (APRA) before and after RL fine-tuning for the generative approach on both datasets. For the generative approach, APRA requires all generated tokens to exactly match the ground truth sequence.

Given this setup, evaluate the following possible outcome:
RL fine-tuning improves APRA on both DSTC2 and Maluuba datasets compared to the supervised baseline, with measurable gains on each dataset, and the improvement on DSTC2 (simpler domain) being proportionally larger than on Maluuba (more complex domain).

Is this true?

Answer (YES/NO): YES